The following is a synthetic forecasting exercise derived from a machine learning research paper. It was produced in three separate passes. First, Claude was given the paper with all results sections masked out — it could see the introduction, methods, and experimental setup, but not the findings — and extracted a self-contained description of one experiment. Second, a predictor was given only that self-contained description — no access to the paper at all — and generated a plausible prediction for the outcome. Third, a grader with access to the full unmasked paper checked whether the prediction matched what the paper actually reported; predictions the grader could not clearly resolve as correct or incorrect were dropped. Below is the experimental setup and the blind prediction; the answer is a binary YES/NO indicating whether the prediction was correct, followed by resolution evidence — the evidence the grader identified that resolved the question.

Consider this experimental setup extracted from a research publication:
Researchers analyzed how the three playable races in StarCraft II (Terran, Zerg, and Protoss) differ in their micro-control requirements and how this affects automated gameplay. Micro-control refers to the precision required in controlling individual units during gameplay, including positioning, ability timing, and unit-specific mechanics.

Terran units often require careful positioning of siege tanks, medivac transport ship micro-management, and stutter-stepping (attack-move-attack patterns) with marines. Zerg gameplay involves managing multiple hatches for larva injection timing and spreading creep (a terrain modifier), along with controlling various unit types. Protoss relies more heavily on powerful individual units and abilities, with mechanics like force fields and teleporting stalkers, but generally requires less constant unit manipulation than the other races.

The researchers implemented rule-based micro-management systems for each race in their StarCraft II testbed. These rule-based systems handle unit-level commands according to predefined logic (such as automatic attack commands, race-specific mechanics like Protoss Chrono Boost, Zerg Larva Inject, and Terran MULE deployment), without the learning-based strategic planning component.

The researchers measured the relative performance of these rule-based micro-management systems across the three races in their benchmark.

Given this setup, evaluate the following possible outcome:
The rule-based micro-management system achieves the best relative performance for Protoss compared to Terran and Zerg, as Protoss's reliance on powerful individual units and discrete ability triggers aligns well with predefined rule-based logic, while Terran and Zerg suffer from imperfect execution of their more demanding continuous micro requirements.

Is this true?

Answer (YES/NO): YES